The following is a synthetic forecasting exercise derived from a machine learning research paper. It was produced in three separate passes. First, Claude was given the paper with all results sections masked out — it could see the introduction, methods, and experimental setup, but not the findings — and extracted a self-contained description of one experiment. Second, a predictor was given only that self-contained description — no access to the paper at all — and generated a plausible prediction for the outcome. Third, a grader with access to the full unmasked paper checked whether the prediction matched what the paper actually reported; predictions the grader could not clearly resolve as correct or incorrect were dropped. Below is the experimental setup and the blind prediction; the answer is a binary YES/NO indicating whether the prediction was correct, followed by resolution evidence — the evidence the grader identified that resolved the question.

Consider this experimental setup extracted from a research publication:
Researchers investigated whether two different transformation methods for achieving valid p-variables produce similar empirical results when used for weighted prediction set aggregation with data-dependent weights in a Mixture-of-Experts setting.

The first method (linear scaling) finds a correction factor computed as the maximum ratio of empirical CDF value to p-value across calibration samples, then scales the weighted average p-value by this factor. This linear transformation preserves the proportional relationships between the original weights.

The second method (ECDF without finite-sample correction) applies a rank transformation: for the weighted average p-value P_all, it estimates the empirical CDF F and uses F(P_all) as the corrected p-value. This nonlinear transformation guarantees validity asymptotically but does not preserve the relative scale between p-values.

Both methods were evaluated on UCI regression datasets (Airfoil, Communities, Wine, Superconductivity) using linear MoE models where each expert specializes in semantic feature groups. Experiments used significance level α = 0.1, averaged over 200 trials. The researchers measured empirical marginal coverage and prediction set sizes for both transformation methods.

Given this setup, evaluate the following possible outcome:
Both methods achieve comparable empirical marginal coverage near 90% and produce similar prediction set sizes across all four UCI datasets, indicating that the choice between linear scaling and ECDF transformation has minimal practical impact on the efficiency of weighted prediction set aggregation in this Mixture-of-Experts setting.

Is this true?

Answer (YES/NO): YES